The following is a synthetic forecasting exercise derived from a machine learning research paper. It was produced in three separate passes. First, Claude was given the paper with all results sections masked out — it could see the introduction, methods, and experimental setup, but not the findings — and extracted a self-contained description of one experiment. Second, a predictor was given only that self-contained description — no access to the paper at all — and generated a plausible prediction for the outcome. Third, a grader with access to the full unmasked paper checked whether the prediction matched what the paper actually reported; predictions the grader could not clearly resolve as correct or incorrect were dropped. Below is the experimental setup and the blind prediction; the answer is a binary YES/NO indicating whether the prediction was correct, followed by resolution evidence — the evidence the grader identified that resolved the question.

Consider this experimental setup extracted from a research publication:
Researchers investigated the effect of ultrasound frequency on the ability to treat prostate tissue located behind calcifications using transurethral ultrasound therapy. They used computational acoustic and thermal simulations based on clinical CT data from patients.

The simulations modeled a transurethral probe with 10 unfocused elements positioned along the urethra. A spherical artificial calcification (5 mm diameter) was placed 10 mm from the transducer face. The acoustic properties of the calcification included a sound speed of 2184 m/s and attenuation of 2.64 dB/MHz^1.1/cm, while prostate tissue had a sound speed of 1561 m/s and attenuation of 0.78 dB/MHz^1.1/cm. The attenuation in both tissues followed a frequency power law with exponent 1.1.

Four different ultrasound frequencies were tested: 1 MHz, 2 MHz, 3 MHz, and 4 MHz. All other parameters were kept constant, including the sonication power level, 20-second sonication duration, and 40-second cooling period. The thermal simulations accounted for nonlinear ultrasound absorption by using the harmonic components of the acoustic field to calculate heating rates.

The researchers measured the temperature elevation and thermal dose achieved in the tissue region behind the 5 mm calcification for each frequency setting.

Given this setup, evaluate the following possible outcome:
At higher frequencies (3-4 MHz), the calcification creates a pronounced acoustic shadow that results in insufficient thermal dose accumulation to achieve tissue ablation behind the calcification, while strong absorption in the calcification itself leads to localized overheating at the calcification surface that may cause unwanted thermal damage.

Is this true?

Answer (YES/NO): NO